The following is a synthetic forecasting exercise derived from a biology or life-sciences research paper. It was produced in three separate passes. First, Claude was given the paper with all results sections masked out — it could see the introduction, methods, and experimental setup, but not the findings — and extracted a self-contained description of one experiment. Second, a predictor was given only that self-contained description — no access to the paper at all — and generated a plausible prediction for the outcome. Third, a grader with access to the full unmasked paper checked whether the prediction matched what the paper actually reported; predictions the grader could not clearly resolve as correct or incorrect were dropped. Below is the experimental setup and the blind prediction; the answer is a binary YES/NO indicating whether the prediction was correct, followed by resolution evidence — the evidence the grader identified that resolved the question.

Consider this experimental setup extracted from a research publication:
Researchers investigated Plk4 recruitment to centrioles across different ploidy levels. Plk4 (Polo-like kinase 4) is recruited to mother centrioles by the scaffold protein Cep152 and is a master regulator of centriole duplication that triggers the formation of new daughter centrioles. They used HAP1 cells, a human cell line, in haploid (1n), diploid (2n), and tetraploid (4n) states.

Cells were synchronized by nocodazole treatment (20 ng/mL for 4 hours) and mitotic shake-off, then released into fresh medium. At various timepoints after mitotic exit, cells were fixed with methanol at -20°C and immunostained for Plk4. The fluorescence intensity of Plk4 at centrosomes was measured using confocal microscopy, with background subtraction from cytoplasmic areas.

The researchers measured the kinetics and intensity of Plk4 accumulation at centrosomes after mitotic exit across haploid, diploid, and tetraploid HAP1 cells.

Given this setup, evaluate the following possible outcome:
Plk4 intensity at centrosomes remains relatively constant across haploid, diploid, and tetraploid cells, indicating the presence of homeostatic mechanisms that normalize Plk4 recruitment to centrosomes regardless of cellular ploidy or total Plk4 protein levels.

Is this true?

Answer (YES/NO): NO